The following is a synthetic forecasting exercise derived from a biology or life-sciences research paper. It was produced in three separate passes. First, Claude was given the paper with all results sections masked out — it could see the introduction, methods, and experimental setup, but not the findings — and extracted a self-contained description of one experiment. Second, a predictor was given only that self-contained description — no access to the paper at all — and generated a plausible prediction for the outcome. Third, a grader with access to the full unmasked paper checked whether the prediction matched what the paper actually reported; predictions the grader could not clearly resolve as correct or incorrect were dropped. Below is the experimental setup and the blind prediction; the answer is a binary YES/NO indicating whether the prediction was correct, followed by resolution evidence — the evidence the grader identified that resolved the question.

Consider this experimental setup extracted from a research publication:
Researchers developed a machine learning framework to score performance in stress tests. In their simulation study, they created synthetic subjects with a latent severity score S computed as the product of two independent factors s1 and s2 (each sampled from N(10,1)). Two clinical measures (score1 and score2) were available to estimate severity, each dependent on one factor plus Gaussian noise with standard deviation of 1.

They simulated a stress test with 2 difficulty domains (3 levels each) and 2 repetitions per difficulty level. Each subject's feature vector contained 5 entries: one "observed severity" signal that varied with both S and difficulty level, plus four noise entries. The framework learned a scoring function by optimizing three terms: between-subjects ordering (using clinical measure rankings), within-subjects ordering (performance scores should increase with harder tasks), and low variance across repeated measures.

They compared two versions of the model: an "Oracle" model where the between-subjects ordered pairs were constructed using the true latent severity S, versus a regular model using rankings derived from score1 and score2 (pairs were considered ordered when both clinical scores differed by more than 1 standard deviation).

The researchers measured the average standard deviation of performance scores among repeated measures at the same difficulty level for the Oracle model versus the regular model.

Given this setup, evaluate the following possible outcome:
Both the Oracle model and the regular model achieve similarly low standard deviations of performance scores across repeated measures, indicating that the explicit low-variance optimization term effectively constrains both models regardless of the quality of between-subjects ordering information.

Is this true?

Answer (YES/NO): NO